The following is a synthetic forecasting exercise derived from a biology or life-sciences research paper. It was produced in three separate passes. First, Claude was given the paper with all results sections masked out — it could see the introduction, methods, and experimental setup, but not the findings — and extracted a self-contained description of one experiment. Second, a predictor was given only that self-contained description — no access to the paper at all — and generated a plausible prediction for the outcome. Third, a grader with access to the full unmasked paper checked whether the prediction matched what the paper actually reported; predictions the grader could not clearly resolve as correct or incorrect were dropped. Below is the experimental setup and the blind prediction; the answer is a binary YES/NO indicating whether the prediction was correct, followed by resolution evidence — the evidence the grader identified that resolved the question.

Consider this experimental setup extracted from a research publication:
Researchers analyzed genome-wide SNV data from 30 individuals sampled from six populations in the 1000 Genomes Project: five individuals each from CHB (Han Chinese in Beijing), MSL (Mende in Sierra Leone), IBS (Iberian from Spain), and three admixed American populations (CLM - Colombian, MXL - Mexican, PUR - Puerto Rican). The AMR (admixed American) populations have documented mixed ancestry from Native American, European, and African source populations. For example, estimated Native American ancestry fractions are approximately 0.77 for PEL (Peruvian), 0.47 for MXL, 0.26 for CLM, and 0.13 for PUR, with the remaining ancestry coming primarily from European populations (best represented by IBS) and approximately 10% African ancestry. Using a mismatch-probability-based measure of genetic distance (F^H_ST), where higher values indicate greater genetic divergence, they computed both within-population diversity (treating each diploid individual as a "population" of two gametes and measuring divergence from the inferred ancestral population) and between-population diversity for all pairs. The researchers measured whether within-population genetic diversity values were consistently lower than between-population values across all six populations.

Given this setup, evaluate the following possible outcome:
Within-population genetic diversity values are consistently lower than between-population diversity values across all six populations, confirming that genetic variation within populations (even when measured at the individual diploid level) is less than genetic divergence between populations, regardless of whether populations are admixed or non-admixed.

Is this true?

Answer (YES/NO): NO